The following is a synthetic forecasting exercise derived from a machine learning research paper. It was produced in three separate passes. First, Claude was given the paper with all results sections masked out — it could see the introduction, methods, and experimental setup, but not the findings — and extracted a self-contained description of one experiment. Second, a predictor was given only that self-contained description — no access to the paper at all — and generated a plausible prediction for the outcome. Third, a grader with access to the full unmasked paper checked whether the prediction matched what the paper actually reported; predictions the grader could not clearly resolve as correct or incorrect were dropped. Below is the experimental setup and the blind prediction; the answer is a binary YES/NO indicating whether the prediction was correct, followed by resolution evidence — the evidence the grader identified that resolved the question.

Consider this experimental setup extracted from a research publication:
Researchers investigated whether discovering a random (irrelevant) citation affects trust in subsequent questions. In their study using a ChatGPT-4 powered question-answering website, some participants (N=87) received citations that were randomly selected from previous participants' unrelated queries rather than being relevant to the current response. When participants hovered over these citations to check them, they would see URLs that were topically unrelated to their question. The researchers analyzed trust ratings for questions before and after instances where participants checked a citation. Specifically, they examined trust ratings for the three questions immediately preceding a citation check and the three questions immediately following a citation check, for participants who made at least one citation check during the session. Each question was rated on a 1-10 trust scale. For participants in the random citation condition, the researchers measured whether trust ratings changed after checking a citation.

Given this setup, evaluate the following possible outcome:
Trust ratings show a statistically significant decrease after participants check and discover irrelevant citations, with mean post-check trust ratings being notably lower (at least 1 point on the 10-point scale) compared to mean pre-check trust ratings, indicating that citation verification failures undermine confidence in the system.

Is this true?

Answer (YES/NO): NO